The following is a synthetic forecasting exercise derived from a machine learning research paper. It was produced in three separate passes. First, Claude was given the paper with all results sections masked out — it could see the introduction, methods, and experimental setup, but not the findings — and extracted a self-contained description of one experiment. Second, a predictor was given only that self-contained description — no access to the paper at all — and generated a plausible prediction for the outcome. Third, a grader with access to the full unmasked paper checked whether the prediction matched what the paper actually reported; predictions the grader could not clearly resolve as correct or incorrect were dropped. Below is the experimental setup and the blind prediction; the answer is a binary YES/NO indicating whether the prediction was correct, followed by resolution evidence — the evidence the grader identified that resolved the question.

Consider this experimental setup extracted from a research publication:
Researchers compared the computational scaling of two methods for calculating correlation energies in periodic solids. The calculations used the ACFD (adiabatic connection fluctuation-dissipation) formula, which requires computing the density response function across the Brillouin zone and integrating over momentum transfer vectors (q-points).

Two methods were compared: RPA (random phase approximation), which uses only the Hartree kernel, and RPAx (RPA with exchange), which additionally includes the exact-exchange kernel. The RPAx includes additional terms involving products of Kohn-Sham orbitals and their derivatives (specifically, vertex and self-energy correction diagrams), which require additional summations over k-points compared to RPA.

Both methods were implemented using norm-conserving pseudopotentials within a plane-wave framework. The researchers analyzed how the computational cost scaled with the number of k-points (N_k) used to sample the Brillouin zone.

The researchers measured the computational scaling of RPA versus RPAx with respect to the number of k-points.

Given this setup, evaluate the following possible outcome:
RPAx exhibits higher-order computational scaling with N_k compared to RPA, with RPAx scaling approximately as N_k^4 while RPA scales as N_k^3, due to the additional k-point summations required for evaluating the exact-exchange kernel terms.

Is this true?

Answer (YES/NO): NO